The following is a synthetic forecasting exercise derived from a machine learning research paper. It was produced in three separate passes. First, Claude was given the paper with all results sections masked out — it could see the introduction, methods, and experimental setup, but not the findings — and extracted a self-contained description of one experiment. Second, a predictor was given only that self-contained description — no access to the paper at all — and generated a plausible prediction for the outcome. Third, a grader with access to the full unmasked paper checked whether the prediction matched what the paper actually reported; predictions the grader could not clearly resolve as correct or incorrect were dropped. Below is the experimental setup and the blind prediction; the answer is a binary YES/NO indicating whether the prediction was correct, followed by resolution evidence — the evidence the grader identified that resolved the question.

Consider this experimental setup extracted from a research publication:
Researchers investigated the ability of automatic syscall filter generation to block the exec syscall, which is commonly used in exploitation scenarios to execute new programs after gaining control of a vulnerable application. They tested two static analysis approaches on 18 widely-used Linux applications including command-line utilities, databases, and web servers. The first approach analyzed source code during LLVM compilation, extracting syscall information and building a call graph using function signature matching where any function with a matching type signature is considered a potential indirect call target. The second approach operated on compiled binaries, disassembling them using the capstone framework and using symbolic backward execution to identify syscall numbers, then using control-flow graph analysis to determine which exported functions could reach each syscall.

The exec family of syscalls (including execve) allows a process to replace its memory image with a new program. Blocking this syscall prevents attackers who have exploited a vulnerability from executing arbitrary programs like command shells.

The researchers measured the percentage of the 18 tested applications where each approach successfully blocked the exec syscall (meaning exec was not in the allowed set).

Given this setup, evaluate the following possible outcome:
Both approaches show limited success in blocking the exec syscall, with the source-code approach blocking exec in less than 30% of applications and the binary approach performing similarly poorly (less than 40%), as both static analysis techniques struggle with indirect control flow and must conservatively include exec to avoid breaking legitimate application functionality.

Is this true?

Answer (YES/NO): NO